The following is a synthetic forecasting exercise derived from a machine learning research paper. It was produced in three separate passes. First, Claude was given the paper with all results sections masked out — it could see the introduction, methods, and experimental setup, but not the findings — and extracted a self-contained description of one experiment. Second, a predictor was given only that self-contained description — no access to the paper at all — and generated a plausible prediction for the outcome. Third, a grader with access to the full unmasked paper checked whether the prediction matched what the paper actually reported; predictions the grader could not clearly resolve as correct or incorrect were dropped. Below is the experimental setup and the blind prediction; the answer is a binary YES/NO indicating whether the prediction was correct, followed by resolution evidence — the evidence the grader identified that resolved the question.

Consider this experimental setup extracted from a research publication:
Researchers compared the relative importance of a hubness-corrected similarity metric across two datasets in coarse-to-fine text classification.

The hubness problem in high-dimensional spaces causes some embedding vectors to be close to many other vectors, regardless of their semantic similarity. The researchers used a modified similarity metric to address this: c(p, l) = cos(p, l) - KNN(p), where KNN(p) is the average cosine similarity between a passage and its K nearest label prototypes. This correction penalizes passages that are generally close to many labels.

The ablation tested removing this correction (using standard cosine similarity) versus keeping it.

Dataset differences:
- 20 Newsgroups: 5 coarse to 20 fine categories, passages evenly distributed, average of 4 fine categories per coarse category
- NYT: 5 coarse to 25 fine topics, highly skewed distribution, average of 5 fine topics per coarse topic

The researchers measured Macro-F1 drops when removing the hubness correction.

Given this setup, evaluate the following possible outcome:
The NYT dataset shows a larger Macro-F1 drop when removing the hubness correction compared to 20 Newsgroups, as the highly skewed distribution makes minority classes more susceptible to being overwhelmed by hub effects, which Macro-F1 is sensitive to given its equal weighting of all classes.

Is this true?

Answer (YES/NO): NO